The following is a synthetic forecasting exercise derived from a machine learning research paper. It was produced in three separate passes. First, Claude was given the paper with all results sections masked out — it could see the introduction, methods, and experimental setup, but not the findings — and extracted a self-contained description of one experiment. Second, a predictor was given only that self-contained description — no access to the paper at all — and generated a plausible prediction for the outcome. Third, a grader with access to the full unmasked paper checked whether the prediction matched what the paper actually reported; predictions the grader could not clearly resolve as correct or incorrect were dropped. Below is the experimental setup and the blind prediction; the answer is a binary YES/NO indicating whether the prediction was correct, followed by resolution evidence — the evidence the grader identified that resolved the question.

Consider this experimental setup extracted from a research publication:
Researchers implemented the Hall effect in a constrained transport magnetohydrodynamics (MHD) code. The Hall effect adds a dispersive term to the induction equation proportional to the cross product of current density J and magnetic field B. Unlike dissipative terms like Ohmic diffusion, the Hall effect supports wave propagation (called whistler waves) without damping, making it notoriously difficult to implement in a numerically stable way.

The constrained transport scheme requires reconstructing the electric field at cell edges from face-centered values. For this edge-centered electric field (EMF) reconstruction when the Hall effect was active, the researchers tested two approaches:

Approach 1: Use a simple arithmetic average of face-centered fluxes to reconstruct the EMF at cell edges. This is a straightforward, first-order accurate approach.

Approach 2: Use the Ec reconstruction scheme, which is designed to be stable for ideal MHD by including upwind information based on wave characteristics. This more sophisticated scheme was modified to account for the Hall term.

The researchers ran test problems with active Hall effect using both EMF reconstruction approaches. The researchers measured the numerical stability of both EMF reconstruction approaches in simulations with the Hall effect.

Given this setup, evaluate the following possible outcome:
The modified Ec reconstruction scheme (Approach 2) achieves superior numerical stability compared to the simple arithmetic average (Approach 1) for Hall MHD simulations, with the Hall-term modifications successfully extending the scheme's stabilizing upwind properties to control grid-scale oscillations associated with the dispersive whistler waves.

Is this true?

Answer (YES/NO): NO